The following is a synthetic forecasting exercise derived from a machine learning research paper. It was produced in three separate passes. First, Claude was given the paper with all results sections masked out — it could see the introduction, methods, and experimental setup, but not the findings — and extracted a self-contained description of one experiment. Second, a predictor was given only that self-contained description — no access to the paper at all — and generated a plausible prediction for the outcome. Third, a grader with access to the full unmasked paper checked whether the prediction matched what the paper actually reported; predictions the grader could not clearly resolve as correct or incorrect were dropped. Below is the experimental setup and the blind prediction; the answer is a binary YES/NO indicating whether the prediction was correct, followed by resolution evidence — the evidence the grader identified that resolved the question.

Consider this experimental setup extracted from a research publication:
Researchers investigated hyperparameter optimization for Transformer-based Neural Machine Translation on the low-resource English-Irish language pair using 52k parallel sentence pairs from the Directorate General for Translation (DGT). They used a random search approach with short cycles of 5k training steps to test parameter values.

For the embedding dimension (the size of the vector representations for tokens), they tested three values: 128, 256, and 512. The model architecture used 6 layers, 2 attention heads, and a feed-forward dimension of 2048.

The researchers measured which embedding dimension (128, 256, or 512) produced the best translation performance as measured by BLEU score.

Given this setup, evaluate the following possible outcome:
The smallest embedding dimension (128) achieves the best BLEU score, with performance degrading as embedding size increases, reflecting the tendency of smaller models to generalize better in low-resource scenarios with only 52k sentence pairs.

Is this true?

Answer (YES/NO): NO